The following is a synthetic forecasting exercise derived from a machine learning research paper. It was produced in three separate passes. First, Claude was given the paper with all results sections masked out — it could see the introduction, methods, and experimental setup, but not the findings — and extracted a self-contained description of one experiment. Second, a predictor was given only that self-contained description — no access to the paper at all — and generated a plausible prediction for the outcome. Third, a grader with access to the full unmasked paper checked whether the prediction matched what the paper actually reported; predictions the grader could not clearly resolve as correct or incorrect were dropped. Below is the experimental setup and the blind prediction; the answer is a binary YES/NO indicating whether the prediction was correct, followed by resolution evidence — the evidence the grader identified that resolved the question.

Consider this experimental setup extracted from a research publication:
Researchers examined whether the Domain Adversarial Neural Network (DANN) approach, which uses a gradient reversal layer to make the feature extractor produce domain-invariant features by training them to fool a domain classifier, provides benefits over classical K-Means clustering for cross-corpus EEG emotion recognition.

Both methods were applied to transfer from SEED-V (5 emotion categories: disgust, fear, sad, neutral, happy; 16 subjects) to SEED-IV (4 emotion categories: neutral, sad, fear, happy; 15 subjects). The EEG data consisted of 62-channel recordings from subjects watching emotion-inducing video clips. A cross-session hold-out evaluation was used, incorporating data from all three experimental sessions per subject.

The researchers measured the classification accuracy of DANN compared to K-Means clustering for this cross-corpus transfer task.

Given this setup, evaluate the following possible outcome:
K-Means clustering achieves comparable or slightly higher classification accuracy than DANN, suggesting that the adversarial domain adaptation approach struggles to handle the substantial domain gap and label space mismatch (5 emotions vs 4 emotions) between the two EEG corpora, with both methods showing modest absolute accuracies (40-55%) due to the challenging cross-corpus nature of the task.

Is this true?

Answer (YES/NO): YES